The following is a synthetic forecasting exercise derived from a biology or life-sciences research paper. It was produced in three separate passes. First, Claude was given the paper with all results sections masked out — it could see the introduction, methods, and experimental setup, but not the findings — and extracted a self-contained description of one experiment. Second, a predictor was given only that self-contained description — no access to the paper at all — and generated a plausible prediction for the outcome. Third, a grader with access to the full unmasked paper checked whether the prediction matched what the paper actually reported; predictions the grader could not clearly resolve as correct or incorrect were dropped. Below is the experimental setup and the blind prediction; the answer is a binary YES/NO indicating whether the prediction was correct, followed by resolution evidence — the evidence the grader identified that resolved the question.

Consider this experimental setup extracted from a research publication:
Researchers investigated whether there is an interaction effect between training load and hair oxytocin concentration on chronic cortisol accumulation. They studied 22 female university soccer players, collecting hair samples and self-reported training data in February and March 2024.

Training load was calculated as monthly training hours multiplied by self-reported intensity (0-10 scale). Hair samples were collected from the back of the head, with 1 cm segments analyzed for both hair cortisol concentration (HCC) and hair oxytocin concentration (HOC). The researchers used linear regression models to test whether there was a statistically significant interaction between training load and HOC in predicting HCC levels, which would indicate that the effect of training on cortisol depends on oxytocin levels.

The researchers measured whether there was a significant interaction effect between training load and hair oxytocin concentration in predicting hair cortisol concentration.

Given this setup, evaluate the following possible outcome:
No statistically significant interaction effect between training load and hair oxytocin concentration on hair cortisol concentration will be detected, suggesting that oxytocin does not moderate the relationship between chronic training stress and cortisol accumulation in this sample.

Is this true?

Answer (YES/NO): NO